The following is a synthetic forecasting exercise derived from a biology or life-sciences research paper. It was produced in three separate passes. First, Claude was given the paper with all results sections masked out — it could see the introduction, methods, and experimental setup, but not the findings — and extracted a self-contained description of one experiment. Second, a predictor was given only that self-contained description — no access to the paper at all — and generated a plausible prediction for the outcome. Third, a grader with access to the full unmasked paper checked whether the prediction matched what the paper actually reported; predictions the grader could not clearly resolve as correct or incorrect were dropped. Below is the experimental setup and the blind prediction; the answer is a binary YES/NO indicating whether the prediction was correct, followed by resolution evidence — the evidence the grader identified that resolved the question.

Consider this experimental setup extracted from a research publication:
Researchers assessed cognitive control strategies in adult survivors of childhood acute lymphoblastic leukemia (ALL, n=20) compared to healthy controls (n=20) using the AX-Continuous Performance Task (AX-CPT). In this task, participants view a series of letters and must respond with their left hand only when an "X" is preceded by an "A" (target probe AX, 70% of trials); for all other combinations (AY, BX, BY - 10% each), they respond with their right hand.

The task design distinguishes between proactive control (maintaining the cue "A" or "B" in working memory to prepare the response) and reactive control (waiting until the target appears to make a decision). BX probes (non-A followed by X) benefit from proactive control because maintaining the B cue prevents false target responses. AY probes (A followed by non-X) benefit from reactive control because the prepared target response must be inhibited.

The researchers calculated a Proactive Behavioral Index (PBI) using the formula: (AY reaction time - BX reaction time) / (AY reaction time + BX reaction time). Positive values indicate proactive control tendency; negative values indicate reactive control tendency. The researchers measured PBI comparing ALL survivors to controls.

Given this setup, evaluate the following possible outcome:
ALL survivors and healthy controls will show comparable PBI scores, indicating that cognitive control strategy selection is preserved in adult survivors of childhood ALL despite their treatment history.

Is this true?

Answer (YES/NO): NO